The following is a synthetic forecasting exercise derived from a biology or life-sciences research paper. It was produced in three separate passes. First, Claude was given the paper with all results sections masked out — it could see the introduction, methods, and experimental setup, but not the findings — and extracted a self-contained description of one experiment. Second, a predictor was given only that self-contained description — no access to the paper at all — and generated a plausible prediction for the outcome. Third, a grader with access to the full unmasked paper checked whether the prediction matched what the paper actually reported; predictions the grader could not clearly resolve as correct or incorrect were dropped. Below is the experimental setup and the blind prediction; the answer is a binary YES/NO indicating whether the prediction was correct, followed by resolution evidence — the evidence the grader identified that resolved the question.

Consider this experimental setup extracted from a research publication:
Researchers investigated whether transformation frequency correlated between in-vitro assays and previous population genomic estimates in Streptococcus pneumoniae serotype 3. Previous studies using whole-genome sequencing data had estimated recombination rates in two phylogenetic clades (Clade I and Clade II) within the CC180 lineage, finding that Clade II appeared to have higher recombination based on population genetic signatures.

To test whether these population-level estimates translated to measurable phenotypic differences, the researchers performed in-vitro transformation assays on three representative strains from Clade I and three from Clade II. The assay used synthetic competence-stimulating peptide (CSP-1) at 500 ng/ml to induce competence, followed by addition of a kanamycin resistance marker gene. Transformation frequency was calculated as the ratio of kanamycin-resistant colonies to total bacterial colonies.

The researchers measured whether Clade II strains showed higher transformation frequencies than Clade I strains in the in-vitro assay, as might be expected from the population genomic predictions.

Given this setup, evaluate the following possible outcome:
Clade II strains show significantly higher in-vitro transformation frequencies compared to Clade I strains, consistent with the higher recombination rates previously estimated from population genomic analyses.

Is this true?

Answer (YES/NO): NO